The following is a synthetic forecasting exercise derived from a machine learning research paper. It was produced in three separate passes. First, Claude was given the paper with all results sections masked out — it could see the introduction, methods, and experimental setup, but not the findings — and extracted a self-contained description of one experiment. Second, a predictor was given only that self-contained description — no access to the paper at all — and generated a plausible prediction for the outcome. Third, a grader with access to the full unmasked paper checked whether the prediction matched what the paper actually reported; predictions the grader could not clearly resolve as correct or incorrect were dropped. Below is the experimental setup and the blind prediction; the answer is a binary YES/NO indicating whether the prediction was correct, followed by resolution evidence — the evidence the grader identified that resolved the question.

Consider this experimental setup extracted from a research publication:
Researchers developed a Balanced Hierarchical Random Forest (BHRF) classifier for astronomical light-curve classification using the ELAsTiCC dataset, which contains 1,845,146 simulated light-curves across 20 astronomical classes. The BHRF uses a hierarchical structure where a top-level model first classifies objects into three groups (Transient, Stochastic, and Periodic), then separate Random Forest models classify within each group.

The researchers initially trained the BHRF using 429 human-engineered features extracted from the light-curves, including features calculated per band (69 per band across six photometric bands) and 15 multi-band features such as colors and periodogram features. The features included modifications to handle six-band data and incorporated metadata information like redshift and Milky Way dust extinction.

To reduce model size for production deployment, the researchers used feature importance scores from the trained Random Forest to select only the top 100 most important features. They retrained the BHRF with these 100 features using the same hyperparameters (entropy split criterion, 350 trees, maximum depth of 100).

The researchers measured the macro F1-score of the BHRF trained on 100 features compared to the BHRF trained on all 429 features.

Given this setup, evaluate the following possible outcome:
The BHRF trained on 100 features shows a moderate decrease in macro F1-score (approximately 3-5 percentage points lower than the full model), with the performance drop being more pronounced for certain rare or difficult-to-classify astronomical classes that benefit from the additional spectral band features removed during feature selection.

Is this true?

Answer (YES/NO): NO